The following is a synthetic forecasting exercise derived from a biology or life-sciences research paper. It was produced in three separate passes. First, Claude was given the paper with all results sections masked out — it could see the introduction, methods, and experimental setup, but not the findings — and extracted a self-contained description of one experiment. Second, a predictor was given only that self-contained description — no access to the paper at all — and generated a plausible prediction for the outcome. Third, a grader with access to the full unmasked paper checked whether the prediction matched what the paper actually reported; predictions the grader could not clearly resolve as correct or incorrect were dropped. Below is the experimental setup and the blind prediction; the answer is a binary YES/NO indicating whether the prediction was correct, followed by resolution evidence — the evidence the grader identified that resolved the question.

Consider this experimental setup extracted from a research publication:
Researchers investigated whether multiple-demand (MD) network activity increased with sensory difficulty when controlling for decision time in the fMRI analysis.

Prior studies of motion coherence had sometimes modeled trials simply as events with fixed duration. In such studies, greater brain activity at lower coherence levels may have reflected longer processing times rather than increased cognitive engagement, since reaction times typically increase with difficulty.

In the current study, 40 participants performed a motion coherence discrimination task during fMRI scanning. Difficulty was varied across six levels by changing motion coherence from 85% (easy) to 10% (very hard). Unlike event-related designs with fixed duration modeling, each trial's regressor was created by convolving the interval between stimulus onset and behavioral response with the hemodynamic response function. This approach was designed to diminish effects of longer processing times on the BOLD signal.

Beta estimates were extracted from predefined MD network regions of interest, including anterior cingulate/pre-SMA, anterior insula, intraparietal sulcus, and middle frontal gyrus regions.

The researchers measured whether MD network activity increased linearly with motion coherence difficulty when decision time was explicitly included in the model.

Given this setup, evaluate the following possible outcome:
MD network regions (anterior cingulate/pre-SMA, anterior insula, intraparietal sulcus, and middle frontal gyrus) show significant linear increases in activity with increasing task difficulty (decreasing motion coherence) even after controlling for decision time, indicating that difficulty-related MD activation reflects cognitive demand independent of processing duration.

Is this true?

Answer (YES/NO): NO